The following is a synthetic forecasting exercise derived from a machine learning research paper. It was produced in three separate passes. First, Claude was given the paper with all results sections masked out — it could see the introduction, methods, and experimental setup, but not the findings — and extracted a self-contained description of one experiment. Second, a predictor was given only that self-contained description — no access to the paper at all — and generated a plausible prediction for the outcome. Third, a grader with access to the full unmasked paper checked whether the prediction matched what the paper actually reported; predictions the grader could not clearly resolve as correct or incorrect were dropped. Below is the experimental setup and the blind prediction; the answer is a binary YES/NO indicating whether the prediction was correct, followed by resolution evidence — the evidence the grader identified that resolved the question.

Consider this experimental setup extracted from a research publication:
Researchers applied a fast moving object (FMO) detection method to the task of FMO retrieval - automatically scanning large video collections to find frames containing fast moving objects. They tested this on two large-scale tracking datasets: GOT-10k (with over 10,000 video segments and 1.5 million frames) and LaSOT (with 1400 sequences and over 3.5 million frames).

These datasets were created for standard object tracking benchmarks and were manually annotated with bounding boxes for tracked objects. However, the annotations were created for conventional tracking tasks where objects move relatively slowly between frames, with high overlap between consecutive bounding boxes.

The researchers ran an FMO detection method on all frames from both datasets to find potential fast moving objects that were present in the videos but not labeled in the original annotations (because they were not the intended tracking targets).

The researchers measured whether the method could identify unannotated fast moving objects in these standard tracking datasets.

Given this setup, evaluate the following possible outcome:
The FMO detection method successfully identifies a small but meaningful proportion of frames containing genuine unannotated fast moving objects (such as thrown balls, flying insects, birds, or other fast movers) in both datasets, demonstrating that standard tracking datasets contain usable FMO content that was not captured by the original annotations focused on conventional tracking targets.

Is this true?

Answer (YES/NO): YES